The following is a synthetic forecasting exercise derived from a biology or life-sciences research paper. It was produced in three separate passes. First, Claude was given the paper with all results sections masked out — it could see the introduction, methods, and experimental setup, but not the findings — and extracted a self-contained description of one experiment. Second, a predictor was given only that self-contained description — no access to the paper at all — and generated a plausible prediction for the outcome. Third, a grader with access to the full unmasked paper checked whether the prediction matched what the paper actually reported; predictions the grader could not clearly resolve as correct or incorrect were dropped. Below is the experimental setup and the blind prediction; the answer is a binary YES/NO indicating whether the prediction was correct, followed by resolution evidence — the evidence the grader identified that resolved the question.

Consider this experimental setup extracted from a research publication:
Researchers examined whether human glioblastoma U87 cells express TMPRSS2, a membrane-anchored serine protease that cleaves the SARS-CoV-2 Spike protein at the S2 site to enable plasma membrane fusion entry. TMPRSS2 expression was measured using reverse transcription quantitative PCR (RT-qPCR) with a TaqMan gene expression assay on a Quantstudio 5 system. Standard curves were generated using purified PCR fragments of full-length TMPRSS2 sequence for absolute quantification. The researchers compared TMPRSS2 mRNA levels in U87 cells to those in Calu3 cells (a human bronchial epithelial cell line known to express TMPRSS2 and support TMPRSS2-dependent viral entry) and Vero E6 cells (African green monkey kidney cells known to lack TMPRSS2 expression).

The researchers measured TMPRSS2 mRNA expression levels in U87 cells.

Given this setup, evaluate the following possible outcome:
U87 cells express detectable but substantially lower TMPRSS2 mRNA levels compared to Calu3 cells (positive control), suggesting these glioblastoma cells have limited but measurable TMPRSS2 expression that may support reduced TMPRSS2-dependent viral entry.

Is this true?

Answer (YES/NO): YES